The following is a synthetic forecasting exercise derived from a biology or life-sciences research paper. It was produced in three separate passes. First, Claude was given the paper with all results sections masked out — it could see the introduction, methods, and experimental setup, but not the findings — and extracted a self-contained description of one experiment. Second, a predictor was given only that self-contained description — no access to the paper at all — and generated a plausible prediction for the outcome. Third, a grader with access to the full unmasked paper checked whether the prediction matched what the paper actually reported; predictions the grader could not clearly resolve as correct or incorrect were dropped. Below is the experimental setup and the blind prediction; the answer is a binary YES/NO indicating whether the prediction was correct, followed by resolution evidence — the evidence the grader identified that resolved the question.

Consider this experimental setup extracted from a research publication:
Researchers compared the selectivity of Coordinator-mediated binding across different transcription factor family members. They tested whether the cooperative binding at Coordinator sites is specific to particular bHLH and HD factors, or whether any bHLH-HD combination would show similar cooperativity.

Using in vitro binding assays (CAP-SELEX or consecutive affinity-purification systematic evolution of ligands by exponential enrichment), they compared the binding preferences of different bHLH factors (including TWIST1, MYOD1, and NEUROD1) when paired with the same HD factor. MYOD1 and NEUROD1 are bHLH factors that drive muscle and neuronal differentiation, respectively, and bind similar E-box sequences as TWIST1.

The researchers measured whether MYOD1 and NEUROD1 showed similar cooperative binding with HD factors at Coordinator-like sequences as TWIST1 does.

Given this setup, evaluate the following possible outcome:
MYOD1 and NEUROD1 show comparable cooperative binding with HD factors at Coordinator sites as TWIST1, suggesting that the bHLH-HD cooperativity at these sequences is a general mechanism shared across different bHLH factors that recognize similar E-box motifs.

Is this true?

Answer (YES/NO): NO